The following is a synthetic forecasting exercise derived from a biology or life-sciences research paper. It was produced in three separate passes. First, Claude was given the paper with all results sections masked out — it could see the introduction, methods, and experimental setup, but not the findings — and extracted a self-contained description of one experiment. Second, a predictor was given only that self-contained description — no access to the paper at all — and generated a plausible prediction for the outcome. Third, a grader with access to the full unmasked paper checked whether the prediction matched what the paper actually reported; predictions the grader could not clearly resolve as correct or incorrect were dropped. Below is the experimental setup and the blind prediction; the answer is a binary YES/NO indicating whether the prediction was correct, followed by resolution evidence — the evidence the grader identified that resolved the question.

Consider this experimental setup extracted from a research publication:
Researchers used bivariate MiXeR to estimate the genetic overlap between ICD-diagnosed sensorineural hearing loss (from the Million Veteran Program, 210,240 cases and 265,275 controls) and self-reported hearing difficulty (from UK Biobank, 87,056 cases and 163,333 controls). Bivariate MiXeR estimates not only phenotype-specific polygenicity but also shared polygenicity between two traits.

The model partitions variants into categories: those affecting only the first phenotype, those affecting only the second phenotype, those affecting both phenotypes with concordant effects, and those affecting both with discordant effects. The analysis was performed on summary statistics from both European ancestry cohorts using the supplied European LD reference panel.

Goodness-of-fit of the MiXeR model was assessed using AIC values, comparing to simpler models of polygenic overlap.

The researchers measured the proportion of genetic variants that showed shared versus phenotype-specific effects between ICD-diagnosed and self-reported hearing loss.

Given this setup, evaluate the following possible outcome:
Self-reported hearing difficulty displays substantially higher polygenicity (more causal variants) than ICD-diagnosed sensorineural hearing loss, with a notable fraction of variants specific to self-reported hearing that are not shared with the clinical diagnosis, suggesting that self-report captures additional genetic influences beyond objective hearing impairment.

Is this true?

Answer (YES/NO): YES